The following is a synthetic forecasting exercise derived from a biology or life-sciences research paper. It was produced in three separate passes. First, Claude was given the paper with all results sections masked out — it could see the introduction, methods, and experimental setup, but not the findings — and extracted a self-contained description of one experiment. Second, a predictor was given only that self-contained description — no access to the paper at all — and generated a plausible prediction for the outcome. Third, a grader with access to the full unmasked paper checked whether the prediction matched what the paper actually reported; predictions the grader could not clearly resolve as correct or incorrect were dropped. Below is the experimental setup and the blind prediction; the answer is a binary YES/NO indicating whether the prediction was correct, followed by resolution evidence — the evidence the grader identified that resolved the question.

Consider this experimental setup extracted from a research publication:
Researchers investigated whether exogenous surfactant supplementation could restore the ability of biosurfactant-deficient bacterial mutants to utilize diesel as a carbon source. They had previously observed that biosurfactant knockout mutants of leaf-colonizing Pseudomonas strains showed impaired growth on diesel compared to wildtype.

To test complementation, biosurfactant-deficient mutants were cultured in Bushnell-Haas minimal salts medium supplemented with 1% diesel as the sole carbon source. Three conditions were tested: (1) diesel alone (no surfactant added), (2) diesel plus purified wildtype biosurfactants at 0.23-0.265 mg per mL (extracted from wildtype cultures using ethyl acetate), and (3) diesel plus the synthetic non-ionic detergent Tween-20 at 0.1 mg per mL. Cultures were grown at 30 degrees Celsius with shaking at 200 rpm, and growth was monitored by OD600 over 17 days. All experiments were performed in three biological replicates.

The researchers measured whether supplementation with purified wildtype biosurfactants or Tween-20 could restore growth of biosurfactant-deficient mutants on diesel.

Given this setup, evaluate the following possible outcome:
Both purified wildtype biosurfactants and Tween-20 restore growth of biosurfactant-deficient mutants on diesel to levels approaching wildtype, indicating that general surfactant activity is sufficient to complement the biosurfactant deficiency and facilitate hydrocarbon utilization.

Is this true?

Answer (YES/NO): YES